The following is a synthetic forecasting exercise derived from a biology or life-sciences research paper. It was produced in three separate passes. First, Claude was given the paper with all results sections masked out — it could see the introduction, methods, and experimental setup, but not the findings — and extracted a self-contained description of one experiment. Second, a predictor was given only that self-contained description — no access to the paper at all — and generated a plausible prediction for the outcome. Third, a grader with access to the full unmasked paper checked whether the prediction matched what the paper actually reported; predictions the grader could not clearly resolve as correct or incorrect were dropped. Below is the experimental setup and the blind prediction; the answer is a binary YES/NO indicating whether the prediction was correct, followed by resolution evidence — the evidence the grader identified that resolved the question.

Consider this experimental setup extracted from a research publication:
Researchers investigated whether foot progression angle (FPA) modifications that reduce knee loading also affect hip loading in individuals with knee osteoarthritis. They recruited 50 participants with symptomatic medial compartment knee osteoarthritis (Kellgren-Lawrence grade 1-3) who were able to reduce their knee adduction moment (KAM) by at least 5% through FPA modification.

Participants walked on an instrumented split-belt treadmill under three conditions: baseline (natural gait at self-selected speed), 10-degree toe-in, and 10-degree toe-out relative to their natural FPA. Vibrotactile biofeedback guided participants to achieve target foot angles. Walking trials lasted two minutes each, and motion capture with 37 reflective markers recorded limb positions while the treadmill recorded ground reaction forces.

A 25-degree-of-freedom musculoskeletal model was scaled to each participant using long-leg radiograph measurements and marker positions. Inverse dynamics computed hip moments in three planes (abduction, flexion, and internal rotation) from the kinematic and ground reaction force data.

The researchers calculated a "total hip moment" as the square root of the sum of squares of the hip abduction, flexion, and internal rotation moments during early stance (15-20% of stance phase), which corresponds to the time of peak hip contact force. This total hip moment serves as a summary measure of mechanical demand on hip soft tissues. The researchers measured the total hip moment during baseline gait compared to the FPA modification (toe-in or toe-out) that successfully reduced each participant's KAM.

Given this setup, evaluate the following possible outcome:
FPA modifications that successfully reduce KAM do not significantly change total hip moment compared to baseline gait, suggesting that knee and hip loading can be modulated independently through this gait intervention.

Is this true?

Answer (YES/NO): YES